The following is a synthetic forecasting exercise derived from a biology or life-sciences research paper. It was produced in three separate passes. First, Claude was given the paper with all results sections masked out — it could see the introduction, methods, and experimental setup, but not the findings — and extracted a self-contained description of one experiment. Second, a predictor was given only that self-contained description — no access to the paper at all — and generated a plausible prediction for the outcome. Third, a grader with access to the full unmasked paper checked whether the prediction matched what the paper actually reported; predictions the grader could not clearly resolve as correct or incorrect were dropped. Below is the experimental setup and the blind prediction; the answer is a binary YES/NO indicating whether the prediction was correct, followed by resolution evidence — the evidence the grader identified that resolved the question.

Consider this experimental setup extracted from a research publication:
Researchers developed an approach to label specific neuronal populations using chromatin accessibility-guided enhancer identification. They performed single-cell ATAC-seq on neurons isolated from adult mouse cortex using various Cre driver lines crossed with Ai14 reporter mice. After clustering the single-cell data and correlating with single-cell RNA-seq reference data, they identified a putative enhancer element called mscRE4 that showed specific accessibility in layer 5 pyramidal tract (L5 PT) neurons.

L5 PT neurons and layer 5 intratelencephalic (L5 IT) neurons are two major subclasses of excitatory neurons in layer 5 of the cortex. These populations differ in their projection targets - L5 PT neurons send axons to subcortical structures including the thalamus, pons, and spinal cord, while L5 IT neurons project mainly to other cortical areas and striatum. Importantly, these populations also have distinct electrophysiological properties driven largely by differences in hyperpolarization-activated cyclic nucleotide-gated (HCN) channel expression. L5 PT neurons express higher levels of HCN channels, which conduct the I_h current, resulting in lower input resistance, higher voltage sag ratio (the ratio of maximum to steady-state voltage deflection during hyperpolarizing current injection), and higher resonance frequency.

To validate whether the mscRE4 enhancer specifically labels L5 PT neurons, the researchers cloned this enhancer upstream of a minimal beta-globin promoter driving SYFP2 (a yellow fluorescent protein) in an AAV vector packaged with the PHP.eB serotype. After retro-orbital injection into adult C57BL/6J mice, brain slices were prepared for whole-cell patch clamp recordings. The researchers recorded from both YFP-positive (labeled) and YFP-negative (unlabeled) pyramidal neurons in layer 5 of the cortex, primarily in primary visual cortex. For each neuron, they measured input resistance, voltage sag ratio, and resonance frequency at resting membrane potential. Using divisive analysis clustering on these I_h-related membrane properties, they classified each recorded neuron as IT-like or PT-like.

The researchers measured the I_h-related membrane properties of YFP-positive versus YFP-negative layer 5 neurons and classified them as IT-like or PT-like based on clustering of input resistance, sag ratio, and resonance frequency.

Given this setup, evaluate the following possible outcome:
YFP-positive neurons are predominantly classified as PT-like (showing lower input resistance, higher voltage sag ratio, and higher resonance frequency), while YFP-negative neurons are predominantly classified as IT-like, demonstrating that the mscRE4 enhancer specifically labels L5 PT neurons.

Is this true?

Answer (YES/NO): YES